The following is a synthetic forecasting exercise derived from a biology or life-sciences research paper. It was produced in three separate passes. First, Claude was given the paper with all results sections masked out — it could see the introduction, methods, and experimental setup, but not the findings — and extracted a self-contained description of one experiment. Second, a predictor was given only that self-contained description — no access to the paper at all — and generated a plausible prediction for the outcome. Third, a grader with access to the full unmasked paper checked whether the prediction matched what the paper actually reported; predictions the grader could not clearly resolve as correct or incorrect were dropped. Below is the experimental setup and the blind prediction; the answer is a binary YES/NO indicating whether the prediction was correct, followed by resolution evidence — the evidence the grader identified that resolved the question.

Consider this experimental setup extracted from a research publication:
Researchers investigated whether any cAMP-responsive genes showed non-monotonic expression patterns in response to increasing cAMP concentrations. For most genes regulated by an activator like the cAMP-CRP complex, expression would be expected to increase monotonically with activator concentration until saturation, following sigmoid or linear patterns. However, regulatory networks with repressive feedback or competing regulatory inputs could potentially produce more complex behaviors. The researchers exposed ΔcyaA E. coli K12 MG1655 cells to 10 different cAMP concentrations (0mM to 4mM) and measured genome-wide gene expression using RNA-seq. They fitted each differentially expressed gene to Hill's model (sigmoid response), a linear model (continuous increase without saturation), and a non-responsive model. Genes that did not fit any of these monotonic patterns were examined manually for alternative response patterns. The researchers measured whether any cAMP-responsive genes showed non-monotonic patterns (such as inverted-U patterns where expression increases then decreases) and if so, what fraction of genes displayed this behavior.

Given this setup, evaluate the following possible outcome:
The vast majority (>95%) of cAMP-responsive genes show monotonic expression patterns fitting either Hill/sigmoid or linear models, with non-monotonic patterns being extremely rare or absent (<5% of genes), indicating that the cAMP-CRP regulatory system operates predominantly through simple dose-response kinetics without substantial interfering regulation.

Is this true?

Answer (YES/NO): NO